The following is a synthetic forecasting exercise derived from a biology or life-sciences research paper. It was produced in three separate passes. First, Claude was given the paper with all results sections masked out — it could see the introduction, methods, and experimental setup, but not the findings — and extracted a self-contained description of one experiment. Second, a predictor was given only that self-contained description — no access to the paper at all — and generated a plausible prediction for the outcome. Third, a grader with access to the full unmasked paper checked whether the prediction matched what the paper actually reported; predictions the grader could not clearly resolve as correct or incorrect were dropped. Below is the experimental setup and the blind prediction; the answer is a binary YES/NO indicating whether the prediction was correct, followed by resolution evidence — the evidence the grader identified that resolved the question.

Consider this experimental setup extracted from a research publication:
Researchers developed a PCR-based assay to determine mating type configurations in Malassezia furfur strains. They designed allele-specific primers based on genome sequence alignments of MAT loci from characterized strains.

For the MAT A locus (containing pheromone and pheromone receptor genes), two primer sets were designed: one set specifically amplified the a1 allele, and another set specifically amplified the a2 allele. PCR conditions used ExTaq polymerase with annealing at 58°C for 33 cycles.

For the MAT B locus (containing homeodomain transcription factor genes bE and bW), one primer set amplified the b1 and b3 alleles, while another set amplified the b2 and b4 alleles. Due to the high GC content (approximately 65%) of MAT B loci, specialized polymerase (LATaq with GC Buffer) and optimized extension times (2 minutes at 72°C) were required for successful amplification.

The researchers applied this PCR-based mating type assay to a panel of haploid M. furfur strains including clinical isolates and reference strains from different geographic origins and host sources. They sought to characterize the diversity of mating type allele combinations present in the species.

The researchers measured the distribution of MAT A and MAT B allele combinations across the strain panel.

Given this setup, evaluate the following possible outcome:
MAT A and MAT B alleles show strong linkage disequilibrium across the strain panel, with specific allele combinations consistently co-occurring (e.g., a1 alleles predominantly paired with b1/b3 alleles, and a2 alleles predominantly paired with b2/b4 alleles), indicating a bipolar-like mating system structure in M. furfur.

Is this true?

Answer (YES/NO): NO